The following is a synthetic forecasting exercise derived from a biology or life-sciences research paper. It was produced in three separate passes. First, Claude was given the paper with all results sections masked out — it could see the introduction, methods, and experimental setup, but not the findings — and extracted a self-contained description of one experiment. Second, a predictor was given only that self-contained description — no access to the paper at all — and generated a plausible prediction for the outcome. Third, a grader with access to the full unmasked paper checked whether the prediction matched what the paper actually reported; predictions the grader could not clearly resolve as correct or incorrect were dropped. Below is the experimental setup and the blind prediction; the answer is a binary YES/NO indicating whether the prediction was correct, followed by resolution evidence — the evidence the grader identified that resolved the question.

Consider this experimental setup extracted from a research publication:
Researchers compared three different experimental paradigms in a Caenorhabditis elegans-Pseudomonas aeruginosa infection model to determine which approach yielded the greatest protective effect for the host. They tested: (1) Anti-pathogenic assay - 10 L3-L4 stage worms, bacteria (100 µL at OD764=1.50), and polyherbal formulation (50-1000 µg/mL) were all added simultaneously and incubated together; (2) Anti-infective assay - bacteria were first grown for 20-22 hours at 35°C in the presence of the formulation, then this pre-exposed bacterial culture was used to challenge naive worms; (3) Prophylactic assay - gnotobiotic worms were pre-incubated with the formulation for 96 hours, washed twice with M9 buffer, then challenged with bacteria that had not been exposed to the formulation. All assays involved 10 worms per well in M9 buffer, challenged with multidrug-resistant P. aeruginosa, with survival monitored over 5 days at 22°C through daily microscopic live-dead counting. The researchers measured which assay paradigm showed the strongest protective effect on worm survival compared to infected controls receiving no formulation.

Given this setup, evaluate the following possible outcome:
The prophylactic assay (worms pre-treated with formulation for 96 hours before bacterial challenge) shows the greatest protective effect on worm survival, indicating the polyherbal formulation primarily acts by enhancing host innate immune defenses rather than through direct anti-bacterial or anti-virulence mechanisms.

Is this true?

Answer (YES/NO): NO